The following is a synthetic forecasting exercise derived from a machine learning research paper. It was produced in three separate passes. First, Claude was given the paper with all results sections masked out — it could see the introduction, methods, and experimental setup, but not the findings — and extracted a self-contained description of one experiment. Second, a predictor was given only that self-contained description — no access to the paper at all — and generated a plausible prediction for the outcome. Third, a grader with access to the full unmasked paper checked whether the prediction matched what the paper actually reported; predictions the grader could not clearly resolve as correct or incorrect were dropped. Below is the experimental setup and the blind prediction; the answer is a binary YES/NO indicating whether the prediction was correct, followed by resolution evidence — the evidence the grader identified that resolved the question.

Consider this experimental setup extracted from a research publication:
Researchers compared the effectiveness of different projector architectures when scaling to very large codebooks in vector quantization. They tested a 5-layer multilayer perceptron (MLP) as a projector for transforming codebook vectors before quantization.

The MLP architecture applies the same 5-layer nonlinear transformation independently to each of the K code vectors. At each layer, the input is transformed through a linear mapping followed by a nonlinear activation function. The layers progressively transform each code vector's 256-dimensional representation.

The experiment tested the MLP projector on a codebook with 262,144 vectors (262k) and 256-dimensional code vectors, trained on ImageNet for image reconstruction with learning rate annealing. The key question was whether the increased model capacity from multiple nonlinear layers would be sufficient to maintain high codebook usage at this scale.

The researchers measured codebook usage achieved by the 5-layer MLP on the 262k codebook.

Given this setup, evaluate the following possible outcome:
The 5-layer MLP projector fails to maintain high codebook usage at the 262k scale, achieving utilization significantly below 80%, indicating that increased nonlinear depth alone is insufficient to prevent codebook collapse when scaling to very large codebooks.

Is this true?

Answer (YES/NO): YES